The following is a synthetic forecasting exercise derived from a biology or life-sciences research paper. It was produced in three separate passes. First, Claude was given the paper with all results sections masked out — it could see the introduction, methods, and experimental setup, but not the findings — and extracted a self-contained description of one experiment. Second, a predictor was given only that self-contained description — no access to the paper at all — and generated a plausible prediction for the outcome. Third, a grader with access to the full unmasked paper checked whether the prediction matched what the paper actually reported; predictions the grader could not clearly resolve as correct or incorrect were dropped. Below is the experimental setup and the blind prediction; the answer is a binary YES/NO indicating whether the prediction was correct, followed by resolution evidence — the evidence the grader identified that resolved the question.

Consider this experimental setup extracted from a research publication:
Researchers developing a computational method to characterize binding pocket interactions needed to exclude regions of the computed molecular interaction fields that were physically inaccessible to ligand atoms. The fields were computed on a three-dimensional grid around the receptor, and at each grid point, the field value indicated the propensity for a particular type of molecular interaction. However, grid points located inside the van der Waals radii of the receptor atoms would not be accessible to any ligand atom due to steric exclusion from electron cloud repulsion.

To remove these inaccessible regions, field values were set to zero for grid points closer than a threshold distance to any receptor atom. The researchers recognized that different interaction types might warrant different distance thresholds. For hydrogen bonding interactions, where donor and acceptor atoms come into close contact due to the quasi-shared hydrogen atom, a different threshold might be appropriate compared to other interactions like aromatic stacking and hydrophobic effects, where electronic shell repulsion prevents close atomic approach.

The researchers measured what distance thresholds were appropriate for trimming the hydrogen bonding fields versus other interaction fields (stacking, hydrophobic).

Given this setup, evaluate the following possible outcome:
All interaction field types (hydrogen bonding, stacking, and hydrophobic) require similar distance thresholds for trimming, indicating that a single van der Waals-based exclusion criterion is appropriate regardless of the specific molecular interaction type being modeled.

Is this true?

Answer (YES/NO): NO